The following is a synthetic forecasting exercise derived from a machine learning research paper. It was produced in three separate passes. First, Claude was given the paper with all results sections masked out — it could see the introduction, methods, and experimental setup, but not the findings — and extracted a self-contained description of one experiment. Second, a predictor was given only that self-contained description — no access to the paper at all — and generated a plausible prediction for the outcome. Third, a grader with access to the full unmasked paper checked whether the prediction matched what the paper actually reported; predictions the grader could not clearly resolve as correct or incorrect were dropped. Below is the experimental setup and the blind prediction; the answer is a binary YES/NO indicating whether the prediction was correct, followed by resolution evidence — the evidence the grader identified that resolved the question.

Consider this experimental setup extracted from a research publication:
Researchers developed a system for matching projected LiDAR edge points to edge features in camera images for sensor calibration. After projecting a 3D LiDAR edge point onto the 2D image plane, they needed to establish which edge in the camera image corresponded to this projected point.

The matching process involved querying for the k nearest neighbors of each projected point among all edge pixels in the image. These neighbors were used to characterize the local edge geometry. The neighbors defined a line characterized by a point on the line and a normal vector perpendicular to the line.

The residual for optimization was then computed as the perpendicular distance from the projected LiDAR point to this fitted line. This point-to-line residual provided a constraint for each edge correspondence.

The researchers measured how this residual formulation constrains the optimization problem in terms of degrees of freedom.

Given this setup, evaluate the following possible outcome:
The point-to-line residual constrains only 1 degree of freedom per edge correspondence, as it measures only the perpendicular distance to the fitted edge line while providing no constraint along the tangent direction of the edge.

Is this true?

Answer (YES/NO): YES